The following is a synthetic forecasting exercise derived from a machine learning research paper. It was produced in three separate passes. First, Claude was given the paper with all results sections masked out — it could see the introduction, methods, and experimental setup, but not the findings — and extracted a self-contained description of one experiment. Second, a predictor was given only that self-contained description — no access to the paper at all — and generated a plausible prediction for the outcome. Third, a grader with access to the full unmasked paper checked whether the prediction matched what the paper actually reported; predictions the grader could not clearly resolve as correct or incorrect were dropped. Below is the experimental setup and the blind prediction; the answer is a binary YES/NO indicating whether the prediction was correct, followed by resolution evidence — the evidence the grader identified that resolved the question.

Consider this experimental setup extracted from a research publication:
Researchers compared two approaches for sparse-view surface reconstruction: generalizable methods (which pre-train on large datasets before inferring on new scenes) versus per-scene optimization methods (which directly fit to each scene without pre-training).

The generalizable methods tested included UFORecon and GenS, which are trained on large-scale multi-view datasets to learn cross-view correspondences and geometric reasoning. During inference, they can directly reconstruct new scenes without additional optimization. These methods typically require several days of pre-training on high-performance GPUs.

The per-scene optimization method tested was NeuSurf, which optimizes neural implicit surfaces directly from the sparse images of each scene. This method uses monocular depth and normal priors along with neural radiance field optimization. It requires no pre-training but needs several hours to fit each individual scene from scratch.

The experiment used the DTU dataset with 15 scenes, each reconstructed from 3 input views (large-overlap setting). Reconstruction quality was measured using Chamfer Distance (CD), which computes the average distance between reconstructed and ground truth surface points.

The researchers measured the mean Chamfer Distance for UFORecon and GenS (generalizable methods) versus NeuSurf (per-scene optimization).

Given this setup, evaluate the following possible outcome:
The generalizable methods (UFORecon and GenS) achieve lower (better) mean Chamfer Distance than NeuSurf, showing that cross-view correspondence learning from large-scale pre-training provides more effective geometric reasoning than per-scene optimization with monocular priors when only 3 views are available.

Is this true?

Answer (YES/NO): NO